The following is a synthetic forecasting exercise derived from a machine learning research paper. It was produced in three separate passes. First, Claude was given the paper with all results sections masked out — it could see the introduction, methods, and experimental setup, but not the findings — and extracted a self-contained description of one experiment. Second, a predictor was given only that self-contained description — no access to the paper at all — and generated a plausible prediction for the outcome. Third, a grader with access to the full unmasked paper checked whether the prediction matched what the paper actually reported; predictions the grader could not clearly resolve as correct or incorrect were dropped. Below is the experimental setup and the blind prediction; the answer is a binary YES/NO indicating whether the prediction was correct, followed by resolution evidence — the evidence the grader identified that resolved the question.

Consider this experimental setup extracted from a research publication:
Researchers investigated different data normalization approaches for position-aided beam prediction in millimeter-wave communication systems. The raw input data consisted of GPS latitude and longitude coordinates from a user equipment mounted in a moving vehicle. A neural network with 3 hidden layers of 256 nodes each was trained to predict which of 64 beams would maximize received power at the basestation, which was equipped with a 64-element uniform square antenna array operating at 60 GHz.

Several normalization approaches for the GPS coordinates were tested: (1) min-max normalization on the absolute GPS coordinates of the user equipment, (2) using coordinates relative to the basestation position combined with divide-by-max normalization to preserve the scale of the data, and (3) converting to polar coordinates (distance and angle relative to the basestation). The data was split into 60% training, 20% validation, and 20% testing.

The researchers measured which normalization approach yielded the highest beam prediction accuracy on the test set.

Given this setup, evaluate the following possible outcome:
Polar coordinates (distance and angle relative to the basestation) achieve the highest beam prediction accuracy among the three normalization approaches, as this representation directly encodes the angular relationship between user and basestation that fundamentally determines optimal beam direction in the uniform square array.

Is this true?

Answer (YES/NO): NO